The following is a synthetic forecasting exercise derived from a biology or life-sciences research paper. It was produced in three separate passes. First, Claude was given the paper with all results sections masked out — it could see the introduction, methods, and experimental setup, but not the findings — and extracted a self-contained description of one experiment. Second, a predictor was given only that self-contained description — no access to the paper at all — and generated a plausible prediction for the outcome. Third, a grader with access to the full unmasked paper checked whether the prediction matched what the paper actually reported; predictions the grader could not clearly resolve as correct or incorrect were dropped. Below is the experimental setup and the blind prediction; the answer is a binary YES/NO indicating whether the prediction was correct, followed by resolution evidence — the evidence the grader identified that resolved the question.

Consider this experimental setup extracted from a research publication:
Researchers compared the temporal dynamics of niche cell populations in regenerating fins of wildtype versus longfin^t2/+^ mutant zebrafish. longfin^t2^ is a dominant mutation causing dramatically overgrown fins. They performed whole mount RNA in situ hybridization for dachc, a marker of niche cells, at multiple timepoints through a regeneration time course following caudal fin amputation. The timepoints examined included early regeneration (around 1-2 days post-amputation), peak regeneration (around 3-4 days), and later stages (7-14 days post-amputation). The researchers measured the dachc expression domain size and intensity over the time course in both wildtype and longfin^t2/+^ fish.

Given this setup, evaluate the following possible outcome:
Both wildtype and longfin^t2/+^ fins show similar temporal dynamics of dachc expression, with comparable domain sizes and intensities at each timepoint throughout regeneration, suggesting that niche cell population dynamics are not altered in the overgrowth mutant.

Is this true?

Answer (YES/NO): NO